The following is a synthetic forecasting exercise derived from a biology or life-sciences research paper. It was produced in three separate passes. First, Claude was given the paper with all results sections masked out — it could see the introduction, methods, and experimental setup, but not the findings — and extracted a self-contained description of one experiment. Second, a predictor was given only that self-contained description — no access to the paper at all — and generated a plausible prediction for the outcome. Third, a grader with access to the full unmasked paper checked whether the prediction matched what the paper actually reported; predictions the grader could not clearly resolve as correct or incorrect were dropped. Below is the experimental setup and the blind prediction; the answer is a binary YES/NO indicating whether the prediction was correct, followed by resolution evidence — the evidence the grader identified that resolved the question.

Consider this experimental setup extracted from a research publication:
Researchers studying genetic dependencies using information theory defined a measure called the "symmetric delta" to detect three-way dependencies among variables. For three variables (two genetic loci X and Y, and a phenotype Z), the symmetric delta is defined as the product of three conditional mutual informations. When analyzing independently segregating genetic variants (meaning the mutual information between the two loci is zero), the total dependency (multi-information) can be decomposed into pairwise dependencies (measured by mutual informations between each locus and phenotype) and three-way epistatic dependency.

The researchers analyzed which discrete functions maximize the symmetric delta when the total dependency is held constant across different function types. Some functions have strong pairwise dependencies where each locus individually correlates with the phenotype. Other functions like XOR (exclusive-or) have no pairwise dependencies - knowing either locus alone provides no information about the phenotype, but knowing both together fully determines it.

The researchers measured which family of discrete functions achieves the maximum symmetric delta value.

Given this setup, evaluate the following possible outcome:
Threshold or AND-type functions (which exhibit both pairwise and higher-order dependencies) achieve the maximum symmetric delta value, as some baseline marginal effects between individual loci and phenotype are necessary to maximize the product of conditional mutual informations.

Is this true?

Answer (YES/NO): NO